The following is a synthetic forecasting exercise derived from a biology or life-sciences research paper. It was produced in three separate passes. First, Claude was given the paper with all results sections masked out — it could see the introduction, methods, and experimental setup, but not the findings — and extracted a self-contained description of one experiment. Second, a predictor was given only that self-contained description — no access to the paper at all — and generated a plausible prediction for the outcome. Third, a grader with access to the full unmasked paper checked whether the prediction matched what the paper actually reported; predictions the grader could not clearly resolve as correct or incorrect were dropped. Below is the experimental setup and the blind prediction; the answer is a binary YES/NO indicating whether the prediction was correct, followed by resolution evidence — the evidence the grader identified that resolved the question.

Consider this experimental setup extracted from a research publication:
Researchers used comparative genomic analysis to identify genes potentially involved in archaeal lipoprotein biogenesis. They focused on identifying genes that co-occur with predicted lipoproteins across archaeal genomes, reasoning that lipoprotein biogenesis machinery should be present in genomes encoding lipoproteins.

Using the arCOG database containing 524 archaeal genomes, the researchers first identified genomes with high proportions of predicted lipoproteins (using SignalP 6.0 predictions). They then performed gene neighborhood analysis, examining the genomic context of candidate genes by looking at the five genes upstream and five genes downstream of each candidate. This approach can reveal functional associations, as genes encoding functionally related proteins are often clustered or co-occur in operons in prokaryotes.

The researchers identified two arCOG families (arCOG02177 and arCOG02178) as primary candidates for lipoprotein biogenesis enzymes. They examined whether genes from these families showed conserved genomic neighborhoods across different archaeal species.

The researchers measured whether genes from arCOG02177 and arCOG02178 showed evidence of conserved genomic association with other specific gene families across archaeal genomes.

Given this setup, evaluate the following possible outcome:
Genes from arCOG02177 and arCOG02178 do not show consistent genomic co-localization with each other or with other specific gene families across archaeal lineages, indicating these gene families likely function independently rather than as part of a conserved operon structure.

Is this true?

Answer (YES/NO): NO